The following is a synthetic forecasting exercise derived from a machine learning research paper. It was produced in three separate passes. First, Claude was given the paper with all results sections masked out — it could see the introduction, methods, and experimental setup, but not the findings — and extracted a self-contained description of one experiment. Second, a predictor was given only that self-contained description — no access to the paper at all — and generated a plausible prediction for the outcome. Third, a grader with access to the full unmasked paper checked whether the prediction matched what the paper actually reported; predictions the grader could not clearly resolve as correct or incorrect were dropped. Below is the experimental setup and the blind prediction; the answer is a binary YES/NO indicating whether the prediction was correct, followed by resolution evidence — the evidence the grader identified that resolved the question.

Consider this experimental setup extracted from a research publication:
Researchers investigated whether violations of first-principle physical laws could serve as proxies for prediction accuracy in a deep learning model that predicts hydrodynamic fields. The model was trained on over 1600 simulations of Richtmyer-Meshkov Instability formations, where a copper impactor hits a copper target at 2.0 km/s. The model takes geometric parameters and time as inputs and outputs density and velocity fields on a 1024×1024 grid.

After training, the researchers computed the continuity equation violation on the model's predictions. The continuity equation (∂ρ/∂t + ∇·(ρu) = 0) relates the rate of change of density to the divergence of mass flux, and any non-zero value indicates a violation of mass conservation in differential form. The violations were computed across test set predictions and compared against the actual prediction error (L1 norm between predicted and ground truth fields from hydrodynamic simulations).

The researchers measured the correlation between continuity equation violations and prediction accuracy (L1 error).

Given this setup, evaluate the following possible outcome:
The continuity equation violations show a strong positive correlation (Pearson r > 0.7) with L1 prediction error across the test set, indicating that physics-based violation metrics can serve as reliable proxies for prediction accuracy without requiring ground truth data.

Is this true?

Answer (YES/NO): NO